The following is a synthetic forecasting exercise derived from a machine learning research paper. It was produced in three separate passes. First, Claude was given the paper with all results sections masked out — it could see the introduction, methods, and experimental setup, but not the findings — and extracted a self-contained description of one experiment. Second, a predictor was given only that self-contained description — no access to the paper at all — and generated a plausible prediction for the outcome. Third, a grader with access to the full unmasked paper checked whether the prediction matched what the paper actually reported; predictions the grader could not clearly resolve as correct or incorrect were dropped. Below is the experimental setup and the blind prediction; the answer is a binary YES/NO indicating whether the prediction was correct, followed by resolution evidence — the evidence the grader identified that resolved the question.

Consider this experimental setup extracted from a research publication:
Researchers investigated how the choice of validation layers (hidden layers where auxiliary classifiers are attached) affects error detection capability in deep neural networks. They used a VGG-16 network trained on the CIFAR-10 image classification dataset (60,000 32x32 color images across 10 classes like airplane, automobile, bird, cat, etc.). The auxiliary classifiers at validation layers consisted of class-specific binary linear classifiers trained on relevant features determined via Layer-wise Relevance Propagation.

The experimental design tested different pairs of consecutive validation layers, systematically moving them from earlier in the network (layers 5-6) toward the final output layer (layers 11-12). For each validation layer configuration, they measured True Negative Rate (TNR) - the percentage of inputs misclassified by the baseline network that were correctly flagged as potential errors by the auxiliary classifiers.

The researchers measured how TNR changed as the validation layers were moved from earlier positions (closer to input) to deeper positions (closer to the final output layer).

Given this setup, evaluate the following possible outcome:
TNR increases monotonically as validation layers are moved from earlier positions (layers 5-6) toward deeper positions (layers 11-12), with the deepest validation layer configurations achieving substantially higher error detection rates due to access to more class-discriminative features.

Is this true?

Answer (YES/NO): NO